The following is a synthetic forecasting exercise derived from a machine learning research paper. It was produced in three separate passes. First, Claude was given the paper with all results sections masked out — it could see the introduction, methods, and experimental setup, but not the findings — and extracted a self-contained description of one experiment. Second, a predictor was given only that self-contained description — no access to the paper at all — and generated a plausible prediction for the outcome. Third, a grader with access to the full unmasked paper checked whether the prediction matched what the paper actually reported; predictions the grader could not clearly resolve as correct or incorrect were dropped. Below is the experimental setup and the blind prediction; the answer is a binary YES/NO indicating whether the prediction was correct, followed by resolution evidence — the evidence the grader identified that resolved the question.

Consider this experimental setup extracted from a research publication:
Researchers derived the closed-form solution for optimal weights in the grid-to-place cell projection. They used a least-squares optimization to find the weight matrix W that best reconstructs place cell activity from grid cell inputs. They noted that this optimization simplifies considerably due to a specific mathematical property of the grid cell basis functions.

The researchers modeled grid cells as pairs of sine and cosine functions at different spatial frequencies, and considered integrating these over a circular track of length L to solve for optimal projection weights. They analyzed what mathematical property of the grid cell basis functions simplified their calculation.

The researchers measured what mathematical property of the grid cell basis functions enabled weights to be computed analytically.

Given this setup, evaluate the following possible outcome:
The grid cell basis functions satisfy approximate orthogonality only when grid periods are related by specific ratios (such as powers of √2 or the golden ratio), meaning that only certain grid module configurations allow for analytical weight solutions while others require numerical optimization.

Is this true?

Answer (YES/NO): NO